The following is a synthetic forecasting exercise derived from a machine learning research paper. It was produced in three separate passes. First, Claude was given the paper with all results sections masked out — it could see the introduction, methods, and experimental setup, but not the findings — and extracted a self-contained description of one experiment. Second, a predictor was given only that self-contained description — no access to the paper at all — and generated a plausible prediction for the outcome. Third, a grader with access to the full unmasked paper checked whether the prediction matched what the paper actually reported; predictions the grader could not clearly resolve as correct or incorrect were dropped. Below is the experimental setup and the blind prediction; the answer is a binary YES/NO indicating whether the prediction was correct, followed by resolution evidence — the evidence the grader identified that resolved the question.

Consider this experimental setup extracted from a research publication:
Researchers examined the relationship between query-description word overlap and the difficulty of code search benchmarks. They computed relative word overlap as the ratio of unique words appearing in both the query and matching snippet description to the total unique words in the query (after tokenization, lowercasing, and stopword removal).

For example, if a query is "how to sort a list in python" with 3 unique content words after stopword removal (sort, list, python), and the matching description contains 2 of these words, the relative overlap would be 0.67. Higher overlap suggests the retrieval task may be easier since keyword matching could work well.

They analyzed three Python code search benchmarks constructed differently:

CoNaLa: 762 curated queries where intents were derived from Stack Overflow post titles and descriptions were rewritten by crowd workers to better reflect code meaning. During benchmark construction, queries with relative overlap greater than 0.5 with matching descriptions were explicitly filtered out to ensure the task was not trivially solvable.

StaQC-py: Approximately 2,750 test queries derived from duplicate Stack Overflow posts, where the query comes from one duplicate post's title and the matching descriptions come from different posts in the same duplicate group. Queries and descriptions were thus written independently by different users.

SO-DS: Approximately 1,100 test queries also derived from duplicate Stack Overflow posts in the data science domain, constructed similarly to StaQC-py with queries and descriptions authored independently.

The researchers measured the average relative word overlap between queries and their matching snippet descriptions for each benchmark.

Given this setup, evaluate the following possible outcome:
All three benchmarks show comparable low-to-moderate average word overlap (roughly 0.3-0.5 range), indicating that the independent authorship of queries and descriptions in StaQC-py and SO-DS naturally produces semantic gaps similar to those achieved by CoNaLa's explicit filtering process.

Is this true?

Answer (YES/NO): NO